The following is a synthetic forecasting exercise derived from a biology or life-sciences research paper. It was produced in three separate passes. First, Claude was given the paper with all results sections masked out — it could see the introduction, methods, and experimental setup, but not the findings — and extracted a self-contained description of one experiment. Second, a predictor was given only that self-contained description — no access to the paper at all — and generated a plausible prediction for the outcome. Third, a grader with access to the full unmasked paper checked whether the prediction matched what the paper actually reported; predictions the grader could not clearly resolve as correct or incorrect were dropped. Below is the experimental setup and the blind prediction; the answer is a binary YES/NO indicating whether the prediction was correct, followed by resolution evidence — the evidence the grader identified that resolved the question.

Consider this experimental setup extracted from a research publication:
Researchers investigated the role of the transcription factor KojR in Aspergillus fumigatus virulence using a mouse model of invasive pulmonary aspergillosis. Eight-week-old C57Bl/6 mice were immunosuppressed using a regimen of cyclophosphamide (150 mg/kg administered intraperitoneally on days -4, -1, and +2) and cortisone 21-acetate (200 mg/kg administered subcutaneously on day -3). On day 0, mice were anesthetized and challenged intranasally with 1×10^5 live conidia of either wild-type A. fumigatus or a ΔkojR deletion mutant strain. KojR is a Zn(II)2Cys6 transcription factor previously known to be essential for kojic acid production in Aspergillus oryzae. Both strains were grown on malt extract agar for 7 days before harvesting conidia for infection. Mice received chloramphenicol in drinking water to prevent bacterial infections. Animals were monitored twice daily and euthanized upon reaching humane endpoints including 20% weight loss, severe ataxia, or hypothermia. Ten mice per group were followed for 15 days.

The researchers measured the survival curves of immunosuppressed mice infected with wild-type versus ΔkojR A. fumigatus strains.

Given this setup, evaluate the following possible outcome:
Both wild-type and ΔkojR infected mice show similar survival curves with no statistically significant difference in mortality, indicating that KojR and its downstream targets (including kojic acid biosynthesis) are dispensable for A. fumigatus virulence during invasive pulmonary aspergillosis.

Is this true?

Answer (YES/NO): NO